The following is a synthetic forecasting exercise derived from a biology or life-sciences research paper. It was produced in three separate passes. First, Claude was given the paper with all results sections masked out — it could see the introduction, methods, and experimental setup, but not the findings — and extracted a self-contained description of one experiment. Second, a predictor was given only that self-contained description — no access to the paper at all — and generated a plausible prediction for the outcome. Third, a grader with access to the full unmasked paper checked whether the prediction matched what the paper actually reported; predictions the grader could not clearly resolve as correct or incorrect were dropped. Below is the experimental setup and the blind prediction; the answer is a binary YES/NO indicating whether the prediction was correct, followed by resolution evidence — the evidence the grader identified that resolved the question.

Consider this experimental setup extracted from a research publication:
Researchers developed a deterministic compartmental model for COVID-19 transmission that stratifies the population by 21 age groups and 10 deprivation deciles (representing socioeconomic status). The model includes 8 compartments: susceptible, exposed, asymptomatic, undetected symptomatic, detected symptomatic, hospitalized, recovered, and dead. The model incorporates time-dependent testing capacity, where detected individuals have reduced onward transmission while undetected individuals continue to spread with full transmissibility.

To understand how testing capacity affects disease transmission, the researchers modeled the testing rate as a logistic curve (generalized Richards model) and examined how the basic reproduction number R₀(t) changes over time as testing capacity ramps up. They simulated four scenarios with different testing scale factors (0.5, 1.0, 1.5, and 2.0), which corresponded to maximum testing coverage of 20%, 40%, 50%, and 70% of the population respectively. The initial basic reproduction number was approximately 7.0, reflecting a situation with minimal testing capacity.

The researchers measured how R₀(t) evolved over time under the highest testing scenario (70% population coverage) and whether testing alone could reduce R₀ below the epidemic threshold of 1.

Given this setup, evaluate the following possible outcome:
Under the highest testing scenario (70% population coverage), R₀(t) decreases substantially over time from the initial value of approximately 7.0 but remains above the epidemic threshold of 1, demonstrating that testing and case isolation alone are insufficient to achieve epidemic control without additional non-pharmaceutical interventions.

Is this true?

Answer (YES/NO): YES